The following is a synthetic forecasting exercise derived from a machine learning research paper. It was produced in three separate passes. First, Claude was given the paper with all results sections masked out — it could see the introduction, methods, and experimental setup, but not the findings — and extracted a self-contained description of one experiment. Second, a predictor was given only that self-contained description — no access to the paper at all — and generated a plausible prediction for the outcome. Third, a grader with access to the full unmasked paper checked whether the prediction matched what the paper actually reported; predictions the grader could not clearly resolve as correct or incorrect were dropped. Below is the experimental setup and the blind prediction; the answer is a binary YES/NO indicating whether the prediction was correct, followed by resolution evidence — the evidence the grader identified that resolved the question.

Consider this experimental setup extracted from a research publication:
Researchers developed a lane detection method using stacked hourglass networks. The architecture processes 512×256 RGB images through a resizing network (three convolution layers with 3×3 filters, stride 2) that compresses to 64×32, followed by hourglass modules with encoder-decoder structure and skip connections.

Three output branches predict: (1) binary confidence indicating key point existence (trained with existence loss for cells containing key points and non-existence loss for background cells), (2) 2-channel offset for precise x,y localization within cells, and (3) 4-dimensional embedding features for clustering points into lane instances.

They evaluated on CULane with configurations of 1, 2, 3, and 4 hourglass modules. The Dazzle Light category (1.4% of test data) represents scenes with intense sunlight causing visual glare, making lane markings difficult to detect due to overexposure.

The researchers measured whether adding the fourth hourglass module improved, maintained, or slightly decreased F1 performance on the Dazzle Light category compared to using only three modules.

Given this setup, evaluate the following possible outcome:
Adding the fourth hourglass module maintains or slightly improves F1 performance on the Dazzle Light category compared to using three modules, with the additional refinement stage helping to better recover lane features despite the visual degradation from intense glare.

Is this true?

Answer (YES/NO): NO